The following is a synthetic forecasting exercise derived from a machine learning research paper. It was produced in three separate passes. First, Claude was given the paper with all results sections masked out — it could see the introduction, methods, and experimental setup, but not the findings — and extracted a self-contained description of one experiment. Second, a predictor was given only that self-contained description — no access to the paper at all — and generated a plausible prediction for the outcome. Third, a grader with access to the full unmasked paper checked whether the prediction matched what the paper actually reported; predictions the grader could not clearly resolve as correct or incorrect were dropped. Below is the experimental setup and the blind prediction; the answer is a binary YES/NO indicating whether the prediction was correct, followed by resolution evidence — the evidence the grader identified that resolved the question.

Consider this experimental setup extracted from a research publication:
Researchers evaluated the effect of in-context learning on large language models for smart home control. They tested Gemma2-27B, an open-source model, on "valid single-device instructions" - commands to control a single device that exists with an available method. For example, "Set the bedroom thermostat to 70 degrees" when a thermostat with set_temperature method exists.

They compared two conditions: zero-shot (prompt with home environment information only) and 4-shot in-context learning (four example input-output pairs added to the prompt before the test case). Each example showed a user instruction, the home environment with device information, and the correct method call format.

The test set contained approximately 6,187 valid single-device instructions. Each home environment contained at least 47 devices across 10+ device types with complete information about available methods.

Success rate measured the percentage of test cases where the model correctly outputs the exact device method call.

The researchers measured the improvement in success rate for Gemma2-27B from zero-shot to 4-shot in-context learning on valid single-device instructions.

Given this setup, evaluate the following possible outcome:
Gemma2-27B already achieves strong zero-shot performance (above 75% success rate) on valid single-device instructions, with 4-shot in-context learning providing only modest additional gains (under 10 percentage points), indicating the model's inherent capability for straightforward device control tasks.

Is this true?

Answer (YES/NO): NO